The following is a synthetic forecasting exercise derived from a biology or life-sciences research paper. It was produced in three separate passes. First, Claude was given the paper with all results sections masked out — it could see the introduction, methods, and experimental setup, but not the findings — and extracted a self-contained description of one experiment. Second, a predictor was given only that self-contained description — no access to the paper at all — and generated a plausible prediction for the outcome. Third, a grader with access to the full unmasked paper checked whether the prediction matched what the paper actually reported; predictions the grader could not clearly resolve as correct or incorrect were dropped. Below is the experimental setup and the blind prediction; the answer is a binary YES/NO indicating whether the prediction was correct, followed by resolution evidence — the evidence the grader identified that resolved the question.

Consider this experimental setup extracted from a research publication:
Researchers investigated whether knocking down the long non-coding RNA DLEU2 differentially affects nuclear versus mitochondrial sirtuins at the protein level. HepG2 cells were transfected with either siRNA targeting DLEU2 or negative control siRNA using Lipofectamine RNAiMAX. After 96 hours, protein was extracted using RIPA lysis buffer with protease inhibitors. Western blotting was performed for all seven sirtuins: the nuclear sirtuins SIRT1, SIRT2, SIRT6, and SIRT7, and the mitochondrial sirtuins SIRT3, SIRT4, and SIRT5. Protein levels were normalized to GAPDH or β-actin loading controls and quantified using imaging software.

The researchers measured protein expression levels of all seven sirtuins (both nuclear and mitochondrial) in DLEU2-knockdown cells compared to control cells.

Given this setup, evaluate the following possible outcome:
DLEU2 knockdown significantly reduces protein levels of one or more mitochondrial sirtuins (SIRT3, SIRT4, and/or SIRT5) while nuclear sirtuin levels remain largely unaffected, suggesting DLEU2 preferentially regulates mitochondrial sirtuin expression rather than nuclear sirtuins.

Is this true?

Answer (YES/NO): NO